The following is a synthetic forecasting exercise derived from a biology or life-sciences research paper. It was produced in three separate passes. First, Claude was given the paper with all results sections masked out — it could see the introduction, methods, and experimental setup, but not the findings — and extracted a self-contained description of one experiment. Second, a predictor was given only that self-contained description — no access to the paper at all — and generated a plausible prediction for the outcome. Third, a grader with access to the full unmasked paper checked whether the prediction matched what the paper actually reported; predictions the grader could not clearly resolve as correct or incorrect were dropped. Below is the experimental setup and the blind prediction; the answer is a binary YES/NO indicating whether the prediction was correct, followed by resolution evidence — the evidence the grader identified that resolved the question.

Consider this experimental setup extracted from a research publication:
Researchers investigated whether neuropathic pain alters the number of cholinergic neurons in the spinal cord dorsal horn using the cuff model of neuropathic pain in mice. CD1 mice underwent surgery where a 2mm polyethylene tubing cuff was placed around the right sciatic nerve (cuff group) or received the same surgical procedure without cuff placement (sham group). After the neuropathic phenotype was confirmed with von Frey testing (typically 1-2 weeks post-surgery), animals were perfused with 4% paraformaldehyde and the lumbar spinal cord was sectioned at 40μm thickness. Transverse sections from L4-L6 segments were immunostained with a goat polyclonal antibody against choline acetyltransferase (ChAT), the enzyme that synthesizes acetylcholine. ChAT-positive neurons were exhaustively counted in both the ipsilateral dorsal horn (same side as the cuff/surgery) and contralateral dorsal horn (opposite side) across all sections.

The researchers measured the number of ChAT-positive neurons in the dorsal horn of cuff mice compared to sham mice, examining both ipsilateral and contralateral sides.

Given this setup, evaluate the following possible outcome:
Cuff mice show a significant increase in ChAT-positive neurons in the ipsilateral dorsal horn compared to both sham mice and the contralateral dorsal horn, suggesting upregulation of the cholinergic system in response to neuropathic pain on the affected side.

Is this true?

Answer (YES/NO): NO